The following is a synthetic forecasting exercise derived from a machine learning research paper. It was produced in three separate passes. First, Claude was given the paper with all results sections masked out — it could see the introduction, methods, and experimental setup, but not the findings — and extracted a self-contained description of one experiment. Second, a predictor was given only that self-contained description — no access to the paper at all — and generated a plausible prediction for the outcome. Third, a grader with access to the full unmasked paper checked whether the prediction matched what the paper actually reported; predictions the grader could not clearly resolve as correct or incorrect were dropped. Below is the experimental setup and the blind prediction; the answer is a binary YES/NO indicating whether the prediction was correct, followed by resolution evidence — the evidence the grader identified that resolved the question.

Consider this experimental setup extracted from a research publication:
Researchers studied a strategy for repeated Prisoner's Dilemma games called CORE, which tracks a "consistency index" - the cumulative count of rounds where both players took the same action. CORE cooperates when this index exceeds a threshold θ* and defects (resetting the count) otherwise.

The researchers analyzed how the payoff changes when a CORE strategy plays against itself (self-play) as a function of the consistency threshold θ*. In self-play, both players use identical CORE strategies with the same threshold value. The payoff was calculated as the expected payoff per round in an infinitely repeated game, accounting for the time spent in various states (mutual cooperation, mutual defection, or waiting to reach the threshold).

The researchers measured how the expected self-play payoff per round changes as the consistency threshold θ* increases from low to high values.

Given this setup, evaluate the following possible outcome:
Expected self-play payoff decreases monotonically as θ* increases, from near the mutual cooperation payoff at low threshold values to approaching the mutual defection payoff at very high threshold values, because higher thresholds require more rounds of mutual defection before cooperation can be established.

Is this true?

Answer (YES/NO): NO